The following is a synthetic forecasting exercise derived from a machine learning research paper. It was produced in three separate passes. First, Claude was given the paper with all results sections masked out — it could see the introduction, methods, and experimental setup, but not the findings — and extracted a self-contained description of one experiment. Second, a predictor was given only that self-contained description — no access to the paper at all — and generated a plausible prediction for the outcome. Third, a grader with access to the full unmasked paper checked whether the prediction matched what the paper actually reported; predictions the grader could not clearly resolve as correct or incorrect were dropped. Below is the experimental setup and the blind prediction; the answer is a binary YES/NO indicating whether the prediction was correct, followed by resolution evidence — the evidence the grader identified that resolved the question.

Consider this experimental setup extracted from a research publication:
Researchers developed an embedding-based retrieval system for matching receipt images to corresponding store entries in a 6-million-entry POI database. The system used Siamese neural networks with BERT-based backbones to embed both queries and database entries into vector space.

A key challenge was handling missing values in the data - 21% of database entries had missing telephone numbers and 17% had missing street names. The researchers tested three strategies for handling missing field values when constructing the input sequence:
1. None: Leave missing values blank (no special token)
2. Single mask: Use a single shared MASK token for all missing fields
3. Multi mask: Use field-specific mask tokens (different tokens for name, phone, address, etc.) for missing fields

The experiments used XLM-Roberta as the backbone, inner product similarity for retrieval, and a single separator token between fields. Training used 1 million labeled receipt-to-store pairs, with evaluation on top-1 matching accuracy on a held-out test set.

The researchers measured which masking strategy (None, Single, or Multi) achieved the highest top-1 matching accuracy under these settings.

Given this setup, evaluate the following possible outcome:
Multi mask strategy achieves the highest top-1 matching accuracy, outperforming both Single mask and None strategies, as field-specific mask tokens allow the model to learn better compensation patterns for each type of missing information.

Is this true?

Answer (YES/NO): YES